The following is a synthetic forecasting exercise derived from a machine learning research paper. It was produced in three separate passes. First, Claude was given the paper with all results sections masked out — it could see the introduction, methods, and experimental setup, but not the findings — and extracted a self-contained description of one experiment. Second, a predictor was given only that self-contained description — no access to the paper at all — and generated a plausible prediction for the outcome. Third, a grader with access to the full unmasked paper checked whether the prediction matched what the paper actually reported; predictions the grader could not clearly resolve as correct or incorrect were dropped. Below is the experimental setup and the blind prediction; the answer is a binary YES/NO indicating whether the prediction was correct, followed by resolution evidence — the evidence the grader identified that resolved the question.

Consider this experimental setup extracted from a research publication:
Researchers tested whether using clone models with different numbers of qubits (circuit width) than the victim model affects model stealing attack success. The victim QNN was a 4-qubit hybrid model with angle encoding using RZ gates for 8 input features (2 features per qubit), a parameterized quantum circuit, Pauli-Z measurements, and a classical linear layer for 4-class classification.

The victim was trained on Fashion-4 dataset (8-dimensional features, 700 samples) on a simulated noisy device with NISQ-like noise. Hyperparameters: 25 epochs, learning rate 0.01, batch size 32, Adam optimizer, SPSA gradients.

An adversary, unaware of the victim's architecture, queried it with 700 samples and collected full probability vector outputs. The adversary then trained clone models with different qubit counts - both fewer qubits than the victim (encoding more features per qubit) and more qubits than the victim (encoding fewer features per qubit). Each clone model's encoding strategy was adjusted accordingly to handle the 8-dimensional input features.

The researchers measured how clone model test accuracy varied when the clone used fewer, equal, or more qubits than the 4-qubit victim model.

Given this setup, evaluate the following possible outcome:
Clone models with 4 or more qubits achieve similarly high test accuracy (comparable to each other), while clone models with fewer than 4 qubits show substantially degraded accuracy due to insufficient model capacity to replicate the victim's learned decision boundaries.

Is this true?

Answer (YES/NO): NO